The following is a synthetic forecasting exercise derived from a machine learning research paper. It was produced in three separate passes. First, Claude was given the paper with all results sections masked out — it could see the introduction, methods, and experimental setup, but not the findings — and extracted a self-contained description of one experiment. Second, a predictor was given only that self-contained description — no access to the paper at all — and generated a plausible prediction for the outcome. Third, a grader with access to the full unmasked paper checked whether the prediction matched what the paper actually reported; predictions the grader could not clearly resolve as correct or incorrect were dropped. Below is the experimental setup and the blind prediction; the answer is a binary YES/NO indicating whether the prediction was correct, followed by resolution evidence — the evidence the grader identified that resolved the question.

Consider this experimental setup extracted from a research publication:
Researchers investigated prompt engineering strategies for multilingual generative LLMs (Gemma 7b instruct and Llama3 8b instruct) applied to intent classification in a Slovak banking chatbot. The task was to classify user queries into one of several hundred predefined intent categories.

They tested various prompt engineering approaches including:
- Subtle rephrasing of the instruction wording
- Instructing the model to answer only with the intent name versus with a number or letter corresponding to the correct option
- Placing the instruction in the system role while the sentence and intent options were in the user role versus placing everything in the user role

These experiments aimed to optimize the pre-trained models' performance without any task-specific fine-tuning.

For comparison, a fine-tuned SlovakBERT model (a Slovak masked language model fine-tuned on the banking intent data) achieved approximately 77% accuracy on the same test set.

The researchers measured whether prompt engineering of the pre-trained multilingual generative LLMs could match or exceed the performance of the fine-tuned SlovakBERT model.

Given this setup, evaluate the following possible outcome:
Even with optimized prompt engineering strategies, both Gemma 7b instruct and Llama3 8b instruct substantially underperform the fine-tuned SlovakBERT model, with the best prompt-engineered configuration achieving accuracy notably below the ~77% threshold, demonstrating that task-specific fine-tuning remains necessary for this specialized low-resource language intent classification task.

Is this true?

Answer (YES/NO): YES